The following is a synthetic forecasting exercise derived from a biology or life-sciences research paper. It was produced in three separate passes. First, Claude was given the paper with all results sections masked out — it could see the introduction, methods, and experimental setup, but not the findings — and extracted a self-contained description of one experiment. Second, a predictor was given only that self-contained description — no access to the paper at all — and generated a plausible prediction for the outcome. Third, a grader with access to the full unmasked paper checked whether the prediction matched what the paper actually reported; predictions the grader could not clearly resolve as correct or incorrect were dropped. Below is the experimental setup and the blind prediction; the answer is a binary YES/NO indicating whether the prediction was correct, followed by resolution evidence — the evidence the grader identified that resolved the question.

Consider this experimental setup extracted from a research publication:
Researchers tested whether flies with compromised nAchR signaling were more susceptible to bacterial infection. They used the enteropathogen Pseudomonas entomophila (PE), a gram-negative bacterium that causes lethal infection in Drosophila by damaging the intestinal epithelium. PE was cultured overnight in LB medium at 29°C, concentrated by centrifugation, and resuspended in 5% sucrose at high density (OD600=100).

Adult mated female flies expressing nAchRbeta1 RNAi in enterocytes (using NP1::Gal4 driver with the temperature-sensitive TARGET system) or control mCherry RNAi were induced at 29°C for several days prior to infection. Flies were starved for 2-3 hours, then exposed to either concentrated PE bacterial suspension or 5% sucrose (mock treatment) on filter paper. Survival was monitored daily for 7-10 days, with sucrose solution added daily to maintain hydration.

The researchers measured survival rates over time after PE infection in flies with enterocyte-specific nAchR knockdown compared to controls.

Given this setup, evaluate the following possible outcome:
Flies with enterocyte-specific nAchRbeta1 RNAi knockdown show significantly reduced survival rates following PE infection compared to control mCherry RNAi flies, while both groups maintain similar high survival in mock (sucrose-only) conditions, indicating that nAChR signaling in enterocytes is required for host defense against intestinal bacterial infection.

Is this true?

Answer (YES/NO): YES